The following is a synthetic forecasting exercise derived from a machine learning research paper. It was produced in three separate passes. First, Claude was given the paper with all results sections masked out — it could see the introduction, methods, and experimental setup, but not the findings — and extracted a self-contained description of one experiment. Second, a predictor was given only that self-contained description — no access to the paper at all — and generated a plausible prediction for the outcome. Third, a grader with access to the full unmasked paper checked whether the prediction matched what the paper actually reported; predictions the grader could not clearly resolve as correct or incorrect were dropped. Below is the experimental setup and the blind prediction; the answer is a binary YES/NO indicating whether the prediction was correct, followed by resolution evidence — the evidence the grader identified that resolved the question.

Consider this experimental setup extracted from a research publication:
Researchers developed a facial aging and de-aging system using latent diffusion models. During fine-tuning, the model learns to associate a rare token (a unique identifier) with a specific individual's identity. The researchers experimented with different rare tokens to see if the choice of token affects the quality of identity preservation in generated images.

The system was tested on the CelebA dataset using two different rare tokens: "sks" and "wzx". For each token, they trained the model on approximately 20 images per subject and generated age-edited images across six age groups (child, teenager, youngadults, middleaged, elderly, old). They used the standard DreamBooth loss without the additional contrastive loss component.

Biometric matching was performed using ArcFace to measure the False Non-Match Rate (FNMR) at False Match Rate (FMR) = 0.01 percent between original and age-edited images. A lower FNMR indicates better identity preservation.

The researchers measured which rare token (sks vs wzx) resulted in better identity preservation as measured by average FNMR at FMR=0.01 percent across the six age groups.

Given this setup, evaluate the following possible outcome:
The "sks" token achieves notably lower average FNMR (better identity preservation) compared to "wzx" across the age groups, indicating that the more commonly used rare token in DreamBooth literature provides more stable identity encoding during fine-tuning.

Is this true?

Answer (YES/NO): YES